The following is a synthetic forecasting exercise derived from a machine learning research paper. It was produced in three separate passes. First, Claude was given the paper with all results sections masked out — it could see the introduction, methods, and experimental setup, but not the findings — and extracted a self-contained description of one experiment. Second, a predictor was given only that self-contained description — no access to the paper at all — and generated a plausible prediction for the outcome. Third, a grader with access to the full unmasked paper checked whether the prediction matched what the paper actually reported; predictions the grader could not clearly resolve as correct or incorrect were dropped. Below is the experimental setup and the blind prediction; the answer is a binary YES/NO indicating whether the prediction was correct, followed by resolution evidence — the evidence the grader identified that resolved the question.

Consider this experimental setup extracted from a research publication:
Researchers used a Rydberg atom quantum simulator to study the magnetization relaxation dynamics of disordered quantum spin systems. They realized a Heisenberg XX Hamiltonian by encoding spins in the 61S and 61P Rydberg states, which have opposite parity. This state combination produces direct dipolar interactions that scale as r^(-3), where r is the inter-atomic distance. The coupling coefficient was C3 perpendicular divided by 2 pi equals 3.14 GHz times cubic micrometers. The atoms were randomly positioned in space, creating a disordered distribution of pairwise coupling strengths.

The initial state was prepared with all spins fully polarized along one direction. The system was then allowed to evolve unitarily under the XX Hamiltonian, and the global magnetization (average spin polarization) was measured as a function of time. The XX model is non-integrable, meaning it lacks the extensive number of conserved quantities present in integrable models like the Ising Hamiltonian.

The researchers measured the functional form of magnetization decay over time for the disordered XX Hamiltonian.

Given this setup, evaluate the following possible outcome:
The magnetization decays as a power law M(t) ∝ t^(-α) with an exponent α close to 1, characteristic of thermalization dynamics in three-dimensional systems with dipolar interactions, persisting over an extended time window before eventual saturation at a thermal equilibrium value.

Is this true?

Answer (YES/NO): NO